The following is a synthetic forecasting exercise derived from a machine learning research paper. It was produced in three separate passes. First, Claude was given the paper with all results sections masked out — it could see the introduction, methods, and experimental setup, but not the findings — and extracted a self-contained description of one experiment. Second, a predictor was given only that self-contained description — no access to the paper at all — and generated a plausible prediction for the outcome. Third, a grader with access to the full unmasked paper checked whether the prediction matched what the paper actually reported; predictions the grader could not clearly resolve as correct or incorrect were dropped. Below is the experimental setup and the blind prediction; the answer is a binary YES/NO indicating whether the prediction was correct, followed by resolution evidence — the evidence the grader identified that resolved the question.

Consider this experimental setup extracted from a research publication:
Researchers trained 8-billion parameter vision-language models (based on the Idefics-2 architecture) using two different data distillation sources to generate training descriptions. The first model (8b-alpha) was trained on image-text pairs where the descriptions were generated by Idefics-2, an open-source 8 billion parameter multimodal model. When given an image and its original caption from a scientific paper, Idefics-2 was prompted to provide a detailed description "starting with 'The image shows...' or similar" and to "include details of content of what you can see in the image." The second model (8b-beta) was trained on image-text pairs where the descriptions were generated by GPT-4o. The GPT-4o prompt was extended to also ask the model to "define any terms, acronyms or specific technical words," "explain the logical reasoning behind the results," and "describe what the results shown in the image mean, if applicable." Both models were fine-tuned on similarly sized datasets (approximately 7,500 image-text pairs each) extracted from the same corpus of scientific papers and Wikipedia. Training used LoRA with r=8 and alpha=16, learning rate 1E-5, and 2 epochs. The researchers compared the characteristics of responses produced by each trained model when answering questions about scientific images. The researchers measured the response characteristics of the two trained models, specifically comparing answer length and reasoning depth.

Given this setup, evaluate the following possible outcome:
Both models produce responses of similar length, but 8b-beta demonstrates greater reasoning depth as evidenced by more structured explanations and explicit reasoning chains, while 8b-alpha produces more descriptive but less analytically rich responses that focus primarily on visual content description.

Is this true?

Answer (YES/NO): NO